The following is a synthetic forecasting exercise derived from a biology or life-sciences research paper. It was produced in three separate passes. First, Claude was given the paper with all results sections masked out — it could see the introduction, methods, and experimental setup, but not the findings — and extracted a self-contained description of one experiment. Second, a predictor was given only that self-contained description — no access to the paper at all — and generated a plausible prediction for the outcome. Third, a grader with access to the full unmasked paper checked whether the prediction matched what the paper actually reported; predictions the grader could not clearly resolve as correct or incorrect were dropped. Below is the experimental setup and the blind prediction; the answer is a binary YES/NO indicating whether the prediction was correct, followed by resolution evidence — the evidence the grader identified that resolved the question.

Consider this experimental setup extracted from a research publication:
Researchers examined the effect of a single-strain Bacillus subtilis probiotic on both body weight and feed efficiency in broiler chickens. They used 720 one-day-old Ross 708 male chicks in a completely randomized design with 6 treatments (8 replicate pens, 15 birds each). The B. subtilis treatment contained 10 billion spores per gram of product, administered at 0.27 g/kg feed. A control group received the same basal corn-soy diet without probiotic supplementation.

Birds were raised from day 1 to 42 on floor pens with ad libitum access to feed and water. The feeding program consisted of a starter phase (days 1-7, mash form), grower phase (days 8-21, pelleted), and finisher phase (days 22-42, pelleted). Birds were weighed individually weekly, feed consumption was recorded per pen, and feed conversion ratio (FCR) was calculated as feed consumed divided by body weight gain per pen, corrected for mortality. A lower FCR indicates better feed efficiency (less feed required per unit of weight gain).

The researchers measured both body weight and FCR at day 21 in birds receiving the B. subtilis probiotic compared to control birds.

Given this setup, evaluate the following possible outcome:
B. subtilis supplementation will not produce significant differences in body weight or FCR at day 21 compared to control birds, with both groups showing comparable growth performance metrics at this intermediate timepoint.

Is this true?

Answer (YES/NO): NO